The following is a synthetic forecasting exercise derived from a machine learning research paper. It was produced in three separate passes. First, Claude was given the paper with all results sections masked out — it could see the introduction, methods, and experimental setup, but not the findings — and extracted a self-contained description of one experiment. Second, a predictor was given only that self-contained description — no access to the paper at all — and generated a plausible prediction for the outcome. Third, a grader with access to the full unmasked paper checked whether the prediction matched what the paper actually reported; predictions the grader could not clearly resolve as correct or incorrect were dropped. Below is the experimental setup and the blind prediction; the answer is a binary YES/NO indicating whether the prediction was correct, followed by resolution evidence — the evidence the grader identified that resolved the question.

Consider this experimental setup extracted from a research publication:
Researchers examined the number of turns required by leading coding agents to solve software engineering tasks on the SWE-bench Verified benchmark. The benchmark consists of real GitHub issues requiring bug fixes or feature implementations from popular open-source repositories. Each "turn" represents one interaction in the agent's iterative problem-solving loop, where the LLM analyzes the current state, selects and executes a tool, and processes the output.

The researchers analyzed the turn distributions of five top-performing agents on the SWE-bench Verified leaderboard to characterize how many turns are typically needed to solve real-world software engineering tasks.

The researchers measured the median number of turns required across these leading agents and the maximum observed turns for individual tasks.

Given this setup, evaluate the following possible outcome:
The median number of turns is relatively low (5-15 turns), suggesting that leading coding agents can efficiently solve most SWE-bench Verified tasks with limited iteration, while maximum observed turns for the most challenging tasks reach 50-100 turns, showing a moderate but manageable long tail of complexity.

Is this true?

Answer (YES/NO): NO